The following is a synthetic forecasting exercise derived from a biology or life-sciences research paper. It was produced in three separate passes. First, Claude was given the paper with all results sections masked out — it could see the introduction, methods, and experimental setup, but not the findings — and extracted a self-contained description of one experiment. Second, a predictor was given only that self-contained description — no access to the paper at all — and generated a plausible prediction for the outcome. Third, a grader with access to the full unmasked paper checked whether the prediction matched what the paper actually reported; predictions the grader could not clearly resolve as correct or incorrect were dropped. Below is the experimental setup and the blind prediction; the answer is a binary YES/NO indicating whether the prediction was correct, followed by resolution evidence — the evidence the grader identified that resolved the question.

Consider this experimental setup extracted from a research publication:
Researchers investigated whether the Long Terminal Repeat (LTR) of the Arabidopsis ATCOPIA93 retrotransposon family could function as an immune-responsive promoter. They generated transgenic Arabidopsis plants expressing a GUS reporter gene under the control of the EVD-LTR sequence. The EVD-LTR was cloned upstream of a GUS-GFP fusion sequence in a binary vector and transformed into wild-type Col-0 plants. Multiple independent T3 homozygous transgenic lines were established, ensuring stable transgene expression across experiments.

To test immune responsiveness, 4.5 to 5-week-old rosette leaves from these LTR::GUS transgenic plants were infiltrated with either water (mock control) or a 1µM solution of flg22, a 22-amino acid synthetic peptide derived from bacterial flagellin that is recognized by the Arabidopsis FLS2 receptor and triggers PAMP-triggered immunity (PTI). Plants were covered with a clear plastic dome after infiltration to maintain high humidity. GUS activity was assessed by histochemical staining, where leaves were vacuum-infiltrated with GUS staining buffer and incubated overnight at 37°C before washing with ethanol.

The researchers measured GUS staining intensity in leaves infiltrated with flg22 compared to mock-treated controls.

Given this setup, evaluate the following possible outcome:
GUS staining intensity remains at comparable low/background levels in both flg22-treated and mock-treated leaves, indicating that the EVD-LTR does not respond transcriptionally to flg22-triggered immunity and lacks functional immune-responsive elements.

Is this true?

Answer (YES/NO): NO